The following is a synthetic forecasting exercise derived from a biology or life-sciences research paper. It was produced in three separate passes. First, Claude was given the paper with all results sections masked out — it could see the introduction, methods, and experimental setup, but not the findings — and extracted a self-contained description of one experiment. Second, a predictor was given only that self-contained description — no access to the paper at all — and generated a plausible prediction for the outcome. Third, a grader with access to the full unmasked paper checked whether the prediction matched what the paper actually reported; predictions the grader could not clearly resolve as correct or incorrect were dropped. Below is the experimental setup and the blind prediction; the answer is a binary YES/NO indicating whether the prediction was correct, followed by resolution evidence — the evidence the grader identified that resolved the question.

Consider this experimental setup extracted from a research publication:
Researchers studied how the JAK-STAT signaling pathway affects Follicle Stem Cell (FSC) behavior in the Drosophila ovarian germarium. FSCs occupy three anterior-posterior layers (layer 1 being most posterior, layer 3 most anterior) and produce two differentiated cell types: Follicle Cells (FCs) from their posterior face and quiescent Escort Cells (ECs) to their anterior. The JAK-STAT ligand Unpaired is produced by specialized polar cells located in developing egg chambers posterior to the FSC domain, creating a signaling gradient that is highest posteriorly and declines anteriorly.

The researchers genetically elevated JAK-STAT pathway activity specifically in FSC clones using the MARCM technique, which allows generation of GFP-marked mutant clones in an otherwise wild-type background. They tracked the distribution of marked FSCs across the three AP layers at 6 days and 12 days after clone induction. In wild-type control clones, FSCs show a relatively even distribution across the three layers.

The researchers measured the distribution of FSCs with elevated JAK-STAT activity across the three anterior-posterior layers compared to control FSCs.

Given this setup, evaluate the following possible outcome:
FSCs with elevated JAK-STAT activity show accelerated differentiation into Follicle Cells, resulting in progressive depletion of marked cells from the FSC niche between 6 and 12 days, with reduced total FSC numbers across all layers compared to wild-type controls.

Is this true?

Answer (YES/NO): NO